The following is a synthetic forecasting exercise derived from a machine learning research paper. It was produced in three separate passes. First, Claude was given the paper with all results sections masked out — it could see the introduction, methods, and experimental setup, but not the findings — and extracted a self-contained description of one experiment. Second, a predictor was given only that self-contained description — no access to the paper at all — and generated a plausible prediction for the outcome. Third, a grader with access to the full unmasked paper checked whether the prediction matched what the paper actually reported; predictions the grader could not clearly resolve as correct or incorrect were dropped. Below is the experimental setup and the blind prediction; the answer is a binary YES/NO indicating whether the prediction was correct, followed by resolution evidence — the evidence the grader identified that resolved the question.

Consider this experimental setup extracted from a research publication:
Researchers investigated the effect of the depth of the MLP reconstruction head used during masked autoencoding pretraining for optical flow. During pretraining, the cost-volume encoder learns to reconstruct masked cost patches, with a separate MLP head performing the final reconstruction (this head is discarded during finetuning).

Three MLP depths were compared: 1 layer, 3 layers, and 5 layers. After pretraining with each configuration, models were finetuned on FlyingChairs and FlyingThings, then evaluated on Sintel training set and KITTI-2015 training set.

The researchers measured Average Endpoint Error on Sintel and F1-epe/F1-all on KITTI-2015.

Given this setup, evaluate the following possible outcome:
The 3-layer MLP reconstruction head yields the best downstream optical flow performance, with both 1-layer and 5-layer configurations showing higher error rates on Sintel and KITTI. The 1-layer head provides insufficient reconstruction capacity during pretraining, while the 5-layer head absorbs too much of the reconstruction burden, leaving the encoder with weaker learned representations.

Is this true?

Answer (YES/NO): YES